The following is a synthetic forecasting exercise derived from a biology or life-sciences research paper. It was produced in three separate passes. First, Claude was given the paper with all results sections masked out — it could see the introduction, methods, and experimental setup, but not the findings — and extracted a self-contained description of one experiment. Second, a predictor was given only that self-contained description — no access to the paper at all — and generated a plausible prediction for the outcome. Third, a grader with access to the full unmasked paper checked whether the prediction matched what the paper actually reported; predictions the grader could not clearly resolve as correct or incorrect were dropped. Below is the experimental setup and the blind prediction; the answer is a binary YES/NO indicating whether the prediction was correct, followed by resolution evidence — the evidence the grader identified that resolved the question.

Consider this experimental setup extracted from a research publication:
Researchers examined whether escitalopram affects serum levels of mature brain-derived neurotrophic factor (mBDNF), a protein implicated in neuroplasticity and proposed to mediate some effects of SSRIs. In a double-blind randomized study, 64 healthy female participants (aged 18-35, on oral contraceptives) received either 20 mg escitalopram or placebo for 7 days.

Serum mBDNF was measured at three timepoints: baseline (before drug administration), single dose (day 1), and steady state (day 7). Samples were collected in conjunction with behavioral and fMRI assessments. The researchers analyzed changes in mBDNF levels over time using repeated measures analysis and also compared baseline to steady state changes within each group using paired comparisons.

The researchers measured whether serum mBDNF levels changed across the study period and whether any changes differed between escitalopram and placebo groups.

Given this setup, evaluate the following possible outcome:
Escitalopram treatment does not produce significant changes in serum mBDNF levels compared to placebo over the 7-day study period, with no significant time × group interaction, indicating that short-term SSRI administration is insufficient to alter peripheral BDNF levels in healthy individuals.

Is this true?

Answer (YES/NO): YES